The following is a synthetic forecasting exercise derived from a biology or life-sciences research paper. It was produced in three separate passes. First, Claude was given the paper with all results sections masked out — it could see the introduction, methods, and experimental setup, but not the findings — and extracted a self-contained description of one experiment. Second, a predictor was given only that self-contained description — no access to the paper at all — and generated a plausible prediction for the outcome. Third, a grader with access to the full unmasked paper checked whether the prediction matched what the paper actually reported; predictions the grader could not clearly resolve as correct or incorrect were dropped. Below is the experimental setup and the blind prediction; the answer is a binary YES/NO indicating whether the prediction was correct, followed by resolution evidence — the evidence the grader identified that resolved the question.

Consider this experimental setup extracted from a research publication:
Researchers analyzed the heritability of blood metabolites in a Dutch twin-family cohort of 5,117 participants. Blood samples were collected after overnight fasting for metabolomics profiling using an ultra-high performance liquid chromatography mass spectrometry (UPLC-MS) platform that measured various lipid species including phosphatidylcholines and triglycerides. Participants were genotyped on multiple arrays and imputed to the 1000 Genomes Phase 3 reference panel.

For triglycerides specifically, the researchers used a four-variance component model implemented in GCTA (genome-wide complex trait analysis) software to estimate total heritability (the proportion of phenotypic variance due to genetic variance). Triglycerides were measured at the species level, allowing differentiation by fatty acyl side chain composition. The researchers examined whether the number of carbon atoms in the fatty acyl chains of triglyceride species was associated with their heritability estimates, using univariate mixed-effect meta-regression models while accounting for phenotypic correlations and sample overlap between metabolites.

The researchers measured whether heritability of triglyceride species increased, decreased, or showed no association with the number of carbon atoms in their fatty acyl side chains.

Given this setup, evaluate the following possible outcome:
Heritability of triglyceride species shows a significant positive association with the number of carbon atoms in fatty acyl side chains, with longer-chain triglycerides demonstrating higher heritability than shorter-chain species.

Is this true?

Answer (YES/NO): NO